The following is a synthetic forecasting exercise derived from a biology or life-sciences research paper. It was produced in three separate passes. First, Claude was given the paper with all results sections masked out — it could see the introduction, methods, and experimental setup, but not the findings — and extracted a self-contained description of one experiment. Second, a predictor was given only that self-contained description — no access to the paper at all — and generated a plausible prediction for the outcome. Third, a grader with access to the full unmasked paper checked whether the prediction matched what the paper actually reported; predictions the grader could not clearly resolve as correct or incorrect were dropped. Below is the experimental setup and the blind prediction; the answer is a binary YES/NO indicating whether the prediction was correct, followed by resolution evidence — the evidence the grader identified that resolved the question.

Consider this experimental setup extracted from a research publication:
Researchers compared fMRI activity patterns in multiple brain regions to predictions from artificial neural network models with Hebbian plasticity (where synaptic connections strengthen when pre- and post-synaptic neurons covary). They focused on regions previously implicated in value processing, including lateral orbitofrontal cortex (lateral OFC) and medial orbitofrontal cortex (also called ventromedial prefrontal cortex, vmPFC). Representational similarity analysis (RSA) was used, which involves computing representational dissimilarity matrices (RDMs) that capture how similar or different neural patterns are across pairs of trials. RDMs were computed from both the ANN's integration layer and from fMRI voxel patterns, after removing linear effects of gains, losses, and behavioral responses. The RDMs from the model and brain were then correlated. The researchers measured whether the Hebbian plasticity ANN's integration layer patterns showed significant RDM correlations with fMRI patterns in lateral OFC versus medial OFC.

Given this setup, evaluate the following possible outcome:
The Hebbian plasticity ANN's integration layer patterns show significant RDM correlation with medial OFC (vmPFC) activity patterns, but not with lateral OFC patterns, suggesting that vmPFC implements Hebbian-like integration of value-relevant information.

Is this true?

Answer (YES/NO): NO